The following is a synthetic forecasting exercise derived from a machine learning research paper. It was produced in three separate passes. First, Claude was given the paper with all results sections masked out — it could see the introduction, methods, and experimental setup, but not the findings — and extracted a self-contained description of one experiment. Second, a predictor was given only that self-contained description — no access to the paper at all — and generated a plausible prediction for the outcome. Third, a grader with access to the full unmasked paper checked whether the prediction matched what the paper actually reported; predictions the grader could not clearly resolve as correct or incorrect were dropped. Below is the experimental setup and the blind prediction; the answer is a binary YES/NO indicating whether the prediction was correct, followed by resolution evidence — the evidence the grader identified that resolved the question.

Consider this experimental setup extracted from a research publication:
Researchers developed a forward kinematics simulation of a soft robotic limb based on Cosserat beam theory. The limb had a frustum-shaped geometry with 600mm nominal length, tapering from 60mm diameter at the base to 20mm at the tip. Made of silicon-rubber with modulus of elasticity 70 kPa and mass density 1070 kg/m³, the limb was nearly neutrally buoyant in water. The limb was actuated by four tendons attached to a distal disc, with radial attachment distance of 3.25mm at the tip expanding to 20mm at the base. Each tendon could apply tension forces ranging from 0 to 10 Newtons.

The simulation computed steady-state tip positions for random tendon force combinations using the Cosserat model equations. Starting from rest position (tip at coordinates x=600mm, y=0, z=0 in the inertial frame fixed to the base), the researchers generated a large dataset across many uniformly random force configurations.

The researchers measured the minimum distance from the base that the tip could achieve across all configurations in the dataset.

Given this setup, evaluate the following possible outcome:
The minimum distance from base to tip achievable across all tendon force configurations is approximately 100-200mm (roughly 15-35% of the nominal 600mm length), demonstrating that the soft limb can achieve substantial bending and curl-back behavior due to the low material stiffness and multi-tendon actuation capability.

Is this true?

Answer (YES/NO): YES